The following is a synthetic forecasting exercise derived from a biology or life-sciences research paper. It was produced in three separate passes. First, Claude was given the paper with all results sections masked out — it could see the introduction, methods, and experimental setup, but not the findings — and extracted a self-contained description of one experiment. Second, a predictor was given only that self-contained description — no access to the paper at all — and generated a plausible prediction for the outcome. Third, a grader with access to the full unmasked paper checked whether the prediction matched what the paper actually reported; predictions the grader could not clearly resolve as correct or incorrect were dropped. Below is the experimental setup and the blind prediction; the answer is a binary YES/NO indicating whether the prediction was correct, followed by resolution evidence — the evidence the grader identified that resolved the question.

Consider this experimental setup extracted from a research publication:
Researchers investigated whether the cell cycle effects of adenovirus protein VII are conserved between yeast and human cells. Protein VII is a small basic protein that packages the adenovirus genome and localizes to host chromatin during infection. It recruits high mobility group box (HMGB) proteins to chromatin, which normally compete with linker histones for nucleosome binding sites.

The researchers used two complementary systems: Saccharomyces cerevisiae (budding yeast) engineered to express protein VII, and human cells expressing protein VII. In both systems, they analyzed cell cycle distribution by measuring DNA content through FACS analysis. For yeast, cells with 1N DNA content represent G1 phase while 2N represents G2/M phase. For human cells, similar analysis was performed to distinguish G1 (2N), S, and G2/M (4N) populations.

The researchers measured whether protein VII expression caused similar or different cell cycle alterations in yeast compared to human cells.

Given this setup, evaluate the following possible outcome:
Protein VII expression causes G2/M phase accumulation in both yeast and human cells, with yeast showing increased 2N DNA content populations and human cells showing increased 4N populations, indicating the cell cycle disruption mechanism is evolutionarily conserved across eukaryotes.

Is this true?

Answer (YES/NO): YES